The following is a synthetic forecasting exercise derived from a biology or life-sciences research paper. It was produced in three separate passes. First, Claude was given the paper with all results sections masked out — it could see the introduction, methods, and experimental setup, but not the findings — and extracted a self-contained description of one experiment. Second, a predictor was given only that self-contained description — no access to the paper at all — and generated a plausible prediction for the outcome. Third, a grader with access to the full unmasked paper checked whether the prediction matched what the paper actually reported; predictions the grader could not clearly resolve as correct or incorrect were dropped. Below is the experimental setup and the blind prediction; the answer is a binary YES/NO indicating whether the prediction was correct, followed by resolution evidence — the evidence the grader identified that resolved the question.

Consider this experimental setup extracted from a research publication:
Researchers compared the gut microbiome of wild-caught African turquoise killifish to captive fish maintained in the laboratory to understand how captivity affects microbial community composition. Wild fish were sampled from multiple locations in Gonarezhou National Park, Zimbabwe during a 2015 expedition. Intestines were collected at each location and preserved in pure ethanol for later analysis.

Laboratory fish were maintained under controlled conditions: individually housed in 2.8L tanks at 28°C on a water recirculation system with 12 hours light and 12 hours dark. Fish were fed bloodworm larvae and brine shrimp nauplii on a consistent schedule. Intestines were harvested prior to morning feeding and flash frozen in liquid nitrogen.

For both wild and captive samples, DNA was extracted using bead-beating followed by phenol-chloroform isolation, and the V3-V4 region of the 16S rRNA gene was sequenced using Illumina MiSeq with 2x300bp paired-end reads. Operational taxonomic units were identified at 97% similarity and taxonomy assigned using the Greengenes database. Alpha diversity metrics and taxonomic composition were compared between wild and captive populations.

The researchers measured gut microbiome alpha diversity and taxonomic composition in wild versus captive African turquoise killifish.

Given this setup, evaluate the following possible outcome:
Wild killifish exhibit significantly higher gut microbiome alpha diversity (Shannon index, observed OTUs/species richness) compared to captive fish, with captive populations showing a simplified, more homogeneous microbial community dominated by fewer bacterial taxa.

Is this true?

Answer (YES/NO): YES